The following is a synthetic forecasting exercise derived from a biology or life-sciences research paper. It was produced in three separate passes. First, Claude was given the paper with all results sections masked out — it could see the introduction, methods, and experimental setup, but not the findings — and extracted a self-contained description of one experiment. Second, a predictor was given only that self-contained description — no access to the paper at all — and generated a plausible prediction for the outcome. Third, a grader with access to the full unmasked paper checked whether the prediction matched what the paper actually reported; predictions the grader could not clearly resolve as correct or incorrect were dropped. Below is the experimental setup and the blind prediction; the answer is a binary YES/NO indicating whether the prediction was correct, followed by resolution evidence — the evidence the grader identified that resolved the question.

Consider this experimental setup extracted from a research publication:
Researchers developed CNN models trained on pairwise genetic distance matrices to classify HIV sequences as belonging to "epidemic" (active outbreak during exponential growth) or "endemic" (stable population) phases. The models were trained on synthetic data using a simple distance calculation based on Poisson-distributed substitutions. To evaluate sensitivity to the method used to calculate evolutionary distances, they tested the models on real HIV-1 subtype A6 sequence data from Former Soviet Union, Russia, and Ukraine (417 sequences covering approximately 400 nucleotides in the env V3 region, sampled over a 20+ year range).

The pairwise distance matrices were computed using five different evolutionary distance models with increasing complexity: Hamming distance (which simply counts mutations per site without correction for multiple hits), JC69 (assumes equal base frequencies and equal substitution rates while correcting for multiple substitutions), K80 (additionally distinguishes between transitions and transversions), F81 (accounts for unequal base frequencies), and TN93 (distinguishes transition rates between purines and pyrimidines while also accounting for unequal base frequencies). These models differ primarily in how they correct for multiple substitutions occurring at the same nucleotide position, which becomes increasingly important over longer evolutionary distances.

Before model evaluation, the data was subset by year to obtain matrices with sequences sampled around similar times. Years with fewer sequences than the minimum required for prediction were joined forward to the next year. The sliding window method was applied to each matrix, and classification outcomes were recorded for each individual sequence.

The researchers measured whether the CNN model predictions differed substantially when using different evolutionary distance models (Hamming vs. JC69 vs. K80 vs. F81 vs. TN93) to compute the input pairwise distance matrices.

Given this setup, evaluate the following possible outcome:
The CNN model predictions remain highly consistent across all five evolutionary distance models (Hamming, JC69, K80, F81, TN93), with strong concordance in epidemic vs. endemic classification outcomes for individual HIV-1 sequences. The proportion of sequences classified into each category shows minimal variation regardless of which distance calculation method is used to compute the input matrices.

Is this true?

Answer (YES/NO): YES